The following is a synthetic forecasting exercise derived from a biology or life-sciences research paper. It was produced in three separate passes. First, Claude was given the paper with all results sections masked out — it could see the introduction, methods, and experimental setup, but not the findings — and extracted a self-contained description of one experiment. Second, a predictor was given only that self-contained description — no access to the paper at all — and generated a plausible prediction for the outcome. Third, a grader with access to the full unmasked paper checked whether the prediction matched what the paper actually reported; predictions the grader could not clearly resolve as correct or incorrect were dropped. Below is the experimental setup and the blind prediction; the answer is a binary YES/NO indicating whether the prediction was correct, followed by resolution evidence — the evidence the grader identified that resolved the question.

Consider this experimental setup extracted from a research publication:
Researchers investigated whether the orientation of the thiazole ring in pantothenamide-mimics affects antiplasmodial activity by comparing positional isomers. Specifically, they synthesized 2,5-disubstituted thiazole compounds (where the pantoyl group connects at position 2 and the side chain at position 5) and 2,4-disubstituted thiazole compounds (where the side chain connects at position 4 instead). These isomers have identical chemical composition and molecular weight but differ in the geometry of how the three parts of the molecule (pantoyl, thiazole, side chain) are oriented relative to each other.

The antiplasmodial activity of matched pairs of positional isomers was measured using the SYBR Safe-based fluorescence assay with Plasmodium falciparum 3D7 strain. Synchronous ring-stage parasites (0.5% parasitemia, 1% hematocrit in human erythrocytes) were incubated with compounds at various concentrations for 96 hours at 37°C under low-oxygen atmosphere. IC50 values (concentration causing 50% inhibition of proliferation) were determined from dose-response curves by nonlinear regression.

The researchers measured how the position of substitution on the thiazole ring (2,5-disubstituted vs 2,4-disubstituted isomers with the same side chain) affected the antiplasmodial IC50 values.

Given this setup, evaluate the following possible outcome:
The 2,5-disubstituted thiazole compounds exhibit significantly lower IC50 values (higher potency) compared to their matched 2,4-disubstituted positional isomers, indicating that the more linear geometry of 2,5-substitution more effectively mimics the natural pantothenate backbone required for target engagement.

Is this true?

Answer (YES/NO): NO